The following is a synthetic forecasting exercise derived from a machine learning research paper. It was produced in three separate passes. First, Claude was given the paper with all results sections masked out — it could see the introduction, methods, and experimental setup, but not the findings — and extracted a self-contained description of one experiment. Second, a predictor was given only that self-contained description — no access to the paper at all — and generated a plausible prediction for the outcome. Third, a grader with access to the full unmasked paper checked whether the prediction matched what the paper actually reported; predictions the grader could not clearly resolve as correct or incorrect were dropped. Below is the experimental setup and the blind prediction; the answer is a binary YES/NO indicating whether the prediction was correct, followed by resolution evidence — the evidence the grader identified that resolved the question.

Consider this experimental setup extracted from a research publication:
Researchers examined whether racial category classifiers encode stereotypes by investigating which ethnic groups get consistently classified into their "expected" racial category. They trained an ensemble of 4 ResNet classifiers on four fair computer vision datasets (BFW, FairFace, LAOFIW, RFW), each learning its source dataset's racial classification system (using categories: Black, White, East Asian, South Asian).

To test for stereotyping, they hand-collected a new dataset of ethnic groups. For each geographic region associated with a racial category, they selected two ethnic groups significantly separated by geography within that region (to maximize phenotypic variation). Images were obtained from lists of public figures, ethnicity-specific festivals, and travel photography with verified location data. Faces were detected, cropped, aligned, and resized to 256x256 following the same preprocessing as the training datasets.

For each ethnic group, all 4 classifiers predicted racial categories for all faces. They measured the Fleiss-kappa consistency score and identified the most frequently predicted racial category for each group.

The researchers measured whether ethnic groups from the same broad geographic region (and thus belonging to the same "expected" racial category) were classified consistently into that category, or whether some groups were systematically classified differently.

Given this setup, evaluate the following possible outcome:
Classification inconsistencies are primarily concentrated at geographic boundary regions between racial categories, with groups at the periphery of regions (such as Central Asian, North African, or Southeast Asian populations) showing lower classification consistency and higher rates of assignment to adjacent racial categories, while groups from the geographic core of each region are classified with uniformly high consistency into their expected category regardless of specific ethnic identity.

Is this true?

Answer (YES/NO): NO